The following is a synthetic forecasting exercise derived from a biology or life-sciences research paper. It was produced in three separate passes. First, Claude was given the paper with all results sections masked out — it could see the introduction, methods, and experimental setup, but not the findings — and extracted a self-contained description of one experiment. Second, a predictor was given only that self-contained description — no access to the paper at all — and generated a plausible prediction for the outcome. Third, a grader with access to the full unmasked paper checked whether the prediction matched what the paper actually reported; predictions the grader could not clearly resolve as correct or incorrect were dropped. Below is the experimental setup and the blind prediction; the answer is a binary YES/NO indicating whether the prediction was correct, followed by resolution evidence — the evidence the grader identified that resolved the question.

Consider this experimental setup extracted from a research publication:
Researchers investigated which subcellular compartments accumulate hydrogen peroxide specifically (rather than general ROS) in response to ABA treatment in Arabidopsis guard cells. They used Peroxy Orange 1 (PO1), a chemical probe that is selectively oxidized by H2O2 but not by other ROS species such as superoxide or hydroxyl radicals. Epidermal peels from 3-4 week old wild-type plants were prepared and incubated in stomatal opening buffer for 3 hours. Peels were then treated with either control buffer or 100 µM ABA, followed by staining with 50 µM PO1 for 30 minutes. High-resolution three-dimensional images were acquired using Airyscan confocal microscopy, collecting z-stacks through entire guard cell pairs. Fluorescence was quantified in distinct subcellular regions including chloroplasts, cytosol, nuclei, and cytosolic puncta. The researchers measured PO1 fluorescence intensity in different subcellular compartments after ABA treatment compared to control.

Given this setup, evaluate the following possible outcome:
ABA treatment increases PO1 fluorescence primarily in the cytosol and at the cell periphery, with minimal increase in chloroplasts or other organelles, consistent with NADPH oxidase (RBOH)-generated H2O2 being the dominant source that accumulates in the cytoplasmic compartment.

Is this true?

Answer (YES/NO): NO